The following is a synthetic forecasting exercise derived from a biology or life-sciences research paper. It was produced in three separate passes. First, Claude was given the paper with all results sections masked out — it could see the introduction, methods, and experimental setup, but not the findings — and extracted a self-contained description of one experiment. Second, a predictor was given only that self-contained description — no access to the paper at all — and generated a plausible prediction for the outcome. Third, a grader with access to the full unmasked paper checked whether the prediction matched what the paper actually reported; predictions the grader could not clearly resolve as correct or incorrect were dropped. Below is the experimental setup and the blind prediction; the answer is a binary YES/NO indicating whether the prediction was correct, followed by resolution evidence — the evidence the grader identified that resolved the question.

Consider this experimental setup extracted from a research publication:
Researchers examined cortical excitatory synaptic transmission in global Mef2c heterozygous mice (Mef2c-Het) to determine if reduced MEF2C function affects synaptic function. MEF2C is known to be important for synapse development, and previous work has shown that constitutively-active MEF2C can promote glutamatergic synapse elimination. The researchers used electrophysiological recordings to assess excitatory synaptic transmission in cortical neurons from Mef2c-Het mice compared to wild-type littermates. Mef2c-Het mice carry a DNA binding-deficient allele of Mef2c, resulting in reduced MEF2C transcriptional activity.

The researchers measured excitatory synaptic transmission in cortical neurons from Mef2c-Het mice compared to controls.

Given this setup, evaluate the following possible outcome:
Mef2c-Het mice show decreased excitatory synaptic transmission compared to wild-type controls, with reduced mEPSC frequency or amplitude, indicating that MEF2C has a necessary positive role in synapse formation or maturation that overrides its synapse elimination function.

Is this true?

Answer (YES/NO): YES